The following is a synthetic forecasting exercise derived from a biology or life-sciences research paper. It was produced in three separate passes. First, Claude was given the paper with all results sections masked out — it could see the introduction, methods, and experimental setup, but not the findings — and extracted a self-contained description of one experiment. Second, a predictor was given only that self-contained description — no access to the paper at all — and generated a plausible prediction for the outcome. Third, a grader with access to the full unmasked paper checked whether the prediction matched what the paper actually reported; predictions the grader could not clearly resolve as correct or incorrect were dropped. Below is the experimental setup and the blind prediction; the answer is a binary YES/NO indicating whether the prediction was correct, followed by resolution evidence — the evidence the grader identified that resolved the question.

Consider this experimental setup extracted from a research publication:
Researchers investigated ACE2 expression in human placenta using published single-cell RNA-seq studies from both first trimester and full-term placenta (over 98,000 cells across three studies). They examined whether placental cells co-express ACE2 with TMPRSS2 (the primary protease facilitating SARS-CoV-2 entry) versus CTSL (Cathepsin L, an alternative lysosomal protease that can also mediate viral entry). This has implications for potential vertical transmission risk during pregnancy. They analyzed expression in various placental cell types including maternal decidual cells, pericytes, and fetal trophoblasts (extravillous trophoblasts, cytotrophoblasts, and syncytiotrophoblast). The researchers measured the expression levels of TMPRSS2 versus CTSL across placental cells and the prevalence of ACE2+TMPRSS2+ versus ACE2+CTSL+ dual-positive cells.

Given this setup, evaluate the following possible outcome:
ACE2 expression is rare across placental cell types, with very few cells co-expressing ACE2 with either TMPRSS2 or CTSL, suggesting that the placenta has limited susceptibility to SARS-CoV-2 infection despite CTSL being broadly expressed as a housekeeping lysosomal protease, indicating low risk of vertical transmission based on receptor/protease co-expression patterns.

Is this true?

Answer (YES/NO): NO